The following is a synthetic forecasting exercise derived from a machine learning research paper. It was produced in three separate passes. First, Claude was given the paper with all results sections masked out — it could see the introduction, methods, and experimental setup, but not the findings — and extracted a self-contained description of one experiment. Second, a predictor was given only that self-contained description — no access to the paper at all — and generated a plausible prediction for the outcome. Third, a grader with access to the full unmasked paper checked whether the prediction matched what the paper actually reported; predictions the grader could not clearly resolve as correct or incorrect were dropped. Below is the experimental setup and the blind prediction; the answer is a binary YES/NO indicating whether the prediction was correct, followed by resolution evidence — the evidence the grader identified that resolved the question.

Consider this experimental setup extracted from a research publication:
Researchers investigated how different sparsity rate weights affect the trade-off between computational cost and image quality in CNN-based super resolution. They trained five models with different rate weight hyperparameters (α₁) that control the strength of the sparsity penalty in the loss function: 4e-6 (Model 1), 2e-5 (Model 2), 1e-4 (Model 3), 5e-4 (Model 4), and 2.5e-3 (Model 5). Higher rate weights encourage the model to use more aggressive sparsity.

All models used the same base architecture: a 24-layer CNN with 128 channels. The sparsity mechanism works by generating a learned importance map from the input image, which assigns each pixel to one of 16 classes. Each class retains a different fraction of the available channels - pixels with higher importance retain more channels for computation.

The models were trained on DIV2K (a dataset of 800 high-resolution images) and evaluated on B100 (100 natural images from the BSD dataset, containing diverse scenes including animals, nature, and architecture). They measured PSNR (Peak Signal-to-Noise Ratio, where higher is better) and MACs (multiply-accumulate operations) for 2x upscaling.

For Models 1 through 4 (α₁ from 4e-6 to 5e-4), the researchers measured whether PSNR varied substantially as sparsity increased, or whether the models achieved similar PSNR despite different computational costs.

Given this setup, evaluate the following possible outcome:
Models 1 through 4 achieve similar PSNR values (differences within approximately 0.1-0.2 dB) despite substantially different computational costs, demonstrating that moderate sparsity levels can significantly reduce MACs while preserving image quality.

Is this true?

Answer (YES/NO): YES